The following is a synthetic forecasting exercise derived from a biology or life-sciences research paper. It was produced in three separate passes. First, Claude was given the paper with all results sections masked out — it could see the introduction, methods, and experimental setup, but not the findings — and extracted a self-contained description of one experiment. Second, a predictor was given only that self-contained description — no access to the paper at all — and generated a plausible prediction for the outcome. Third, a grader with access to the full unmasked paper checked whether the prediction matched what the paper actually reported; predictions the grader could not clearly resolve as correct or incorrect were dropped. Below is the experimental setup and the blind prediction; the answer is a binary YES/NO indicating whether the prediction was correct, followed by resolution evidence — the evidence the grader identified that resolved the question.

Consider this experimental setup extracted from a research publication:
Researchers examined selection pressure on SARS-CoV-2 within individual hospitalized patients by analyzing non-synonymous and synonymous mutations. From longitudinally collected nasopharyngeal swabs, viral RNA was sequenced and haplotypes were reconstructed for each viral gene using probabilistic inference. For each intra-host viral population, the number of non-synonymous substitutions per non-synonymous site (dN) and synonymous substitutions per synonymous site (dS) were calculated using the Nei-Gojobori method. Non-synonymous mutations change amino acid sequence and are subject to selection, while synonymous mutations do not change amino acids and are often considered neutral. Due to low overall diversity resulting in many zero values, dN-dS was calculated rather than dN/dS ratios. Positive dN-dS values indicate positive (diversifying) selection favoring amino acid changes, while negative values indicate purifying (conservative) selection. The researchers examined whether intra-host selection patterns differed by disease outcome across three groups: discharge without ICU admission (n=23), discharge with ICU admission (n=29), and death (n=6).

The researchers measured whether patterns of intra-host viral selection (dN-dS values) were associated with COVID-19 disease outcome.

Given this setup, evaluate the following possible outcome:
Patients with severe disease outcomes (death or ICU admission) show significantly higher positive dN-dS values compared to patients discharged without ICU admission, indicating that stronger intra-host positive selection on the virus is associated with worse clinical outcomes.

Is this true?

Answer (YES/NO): NO